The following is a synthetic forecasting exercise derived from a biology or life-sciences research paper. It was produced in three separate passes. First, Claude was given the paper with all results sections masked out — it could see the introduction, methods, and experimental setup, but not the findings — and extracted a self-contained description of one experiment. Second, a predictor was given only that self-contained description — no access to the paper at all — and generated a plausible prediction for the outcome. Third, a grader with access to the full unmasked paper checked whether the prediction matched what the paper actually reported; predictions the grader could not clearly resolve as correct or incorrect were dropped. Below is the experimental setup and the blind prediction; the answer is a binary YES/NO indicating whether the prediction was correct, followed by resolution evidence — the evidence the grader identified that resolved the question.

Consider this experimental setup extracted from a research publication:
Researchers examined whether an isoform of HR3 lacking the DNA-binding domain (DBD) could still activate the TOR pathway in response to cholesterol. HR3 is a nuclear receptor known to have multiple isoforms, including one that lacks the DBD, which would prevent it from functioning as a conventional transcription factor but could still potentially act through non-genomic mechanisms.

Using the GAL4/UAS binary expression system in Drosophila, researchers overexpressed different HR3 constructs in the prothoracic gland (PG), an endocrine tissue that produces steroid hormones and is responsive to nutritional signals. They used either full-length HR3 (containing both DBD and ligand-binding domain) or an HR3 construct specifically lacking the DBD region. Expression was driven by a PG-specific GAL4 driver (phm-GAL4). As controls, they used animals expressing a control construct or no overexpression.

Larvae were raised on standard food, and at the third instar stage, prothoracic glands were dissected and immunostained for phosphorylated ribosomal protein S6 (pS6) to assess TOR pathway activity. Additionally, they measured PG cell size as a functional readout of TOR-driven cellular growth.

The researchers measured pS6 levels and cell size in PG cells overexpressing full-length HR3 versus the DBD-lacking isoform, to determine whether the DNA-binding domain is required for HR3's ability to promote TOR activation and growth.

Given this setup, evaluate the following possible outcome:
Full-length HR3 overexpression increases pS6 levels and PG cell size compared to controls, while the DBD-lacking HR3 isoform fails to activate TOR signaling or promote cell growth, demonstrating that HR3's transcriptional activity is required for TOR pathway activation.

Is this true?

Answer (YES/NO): NO